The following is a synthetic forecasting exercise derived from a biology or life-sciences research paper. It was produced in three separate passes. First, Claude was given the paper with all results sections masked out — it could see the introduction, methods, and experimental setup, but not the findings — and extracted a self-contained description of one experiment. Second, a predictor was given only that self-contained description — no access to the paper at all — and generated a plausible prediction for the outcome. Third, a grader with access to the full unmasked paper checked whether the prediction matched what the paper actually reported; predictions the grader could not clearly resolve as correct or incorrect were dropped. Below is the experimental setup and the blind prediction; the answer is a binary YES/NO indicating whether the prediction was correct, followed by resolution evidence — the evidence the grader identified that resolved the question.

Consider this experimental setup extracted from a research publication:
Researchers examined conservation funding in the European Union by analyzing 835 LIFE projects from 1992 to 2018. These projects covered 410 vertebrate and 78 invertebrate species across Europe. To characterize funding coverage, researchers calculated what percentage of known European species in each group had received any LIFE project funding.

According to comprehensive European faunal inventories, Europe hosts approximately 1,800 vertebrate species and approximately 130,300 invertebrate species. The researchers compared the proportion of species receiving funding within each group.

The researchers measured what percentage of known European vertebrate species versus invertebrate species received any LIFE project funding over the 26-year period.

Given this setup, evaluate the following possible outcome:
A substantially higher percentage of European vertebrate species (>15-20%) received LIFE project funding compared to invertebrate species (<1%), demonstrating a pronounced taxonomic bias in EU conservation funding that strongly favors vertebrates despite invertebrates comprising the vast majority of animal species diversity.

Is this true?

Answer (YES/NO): YES